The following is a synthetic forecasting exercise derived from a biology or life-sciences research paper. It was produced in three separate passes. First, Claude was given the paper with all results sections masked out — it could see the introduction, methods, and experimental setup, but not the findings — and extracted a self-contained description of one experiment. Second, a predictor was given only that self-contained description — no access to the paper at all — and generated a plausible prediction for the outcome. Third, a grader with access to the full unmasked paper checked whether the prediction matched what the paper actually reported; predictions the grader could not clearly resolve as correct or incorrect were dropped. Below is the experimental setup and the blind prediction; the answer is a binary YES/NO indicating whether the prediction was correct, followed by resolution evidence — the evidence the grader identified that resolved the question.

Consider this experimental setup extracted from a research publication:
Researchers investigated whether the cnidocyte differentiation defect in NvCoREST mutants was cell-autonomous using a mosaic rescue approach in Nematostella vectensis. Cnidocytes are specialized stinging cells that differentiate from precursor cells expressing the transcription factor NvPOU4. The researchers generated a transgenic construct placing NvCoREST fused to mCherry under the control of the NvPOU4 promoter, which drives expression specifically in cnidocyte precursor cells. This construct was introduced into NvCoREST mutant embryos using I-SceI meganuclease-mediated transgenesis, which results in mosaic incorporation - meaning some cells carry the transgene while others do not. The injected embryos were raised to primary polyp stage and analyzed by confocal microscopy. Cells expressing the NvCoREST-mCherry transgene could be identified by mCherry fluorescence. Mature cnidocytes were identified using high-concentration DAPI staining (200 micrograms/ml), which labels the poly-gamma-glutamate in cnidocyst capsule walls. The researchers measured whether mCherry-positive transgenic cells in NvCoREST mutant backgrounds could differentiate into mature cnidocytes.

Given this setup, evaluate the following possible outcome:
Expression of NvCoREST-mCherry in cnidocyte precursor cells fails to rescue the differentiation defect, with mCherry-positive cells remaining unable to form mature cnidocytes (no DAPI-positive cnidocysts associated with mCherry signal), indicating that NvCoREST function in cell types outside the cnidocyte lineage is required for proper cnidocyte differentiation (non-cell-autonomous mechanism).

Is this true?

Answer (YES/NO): NO